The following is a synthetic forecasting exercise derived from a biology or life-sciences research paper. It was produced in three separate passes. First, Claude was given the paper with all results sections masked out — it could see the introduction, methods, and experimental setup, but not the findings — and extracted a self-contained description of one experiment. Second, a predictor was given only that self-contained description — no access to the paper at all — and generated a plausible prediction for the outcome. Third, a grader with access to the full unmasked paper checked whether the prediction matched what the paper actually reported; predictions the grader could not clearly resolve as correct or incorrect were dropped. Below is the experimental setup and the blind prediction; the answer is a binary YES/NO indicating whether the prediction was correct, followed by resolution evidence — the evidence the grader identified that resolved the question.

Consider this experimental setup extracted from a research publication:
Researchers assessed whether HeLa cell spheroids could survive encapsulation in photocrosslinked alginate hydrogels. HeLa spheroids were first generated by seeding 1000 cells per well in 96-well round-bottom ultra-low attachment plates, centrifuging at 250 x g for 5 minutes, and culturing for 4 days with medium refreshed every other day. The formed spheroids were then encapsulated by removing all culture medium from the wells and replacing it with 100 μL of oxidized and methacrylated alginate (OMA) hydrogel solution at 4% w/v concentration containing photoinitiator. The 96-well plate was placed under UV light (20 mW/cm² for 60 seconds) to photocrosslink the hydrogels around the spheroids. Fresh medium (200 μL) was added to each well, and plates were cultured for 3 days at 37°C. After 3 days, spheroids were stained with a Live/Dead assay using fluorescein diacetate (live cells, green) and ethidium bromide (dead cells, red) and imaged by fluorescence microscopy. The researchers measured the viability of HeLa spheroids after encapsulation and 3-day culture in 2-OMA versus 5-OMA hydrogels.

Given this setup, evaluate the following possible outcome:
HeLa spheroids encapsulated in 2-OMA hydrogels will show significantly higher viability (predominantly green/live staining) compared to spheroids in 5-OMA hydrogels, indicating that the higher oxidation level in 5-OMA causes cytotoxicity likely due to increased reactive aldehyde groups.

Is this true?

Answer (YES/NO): NO